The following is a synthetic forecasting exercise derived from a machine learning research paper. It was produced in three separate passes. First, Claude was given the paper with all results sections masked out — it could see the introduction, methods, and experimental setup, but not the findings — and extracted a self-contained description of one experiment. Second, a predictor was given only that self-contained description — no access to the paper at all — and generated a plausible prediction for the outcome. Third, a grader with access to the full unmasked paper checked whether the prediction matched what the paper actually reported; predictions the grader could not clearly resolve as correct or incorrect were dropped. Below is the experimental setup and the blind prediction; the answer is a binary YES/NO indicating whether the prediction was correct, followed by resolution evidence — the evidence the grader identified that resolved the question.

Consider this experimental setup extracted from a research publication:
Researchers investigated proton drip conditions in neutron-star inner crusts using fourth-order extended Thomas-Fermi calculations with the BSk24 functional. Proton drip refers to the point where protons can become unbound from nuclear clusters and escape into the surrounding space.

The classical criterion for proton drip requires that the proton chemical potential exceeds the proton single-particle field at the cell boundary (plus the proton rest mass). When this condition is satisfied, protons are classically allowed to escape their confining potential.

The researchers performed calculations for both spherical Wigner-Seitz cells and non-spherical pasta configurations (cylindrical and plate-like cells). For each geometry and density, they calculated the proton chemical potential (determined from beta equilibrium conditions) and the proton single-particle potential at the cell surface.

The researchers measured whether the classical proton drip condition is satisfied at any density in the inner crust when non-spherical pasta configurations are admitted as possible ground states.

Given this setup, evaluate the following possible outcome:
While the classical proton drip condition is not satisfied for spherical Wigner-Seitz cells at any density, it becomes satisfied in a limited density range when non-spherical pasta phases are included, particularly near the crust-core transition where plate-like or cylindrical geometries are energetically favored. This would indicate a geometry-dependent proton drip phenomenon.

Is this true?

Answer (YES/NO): NO